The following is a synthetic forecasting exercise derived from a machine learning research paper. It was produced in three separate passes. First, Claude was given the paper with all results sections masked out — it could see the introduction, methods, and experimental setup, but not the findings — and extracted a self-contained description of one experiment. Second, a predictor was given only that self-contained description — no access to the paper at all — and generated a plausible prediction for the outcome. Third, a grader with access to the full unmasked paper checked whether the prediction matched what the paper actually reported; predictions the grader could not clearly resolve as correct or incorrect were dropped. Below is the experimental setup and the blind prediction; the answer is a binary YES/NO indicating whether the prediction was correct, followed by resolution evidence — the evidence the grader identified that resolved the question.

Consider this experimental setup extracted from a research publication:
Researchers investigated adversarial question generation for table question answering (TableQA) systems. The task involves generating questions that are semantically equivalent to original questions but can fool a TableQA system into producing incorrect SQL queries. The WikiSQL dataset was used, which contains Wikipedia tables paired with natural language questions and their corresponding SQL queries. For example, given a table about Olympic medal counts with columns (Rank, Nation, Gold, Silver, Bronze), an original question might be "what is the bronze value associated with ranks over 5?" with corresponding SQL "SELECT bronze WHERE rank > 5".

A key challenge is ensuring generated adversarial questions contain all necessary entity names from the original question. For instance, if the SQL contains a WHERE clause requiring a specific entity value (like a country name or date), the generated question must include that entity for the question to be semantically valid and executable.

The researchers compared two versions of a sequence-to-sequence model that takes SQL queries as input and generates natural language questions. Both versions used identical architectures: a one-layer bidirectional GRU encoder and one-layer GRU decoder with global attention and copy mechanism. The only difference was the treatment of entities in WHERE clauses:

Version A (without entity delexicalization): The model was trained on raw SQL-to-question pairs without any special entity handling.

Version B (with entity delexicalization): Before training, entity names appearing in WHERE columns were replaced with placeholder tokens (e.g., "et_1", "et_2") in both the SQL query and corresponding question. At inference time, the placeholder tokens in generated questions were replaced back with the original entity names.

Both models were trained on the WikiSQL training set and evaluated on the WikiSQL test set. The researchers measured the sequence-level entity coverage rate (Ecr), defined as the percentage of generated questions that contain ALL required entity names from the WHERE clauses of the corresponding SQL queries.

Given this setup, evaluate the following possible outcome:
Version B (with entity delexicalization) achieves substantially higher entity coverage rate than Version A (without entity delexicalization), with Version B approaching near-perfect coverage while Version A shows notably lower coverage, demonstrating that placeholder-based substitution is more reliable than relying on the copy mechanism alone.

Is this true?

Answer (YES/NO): YES